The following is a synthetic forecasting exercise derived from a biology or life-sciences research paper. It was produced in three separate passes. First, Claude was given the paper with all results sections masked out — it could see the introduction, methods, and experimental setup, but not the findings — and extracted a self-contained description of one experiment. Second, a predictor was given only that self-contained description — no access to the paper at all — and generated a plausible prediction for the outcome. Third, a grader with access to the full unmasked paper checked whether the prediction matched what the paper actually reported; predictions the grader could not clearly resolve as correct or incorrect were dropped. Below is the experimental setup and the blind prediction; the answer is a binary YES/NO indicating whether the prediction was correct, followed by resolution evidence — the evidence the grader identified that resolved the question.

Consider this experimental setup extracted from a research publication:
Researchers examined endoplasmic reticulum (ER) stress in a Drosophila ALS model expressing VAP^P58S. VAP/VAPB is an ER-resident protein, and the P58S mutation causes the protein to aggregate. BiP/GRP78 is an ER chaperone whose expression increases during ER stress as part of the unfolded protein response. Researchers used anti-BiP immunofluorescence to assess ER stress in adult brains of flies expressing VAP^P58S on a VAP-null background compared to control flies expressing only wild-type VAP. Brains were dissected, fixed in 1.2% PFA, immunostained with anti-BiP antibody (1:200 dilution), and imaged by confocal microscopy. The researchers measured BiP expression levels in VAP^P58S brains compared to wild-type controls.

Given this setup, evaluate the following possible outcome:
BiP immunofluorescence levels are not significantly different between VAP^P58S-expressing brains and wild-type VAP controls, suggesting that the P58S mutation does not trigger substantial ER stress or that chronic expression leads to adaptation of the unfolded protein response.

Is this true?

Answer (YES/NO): NO